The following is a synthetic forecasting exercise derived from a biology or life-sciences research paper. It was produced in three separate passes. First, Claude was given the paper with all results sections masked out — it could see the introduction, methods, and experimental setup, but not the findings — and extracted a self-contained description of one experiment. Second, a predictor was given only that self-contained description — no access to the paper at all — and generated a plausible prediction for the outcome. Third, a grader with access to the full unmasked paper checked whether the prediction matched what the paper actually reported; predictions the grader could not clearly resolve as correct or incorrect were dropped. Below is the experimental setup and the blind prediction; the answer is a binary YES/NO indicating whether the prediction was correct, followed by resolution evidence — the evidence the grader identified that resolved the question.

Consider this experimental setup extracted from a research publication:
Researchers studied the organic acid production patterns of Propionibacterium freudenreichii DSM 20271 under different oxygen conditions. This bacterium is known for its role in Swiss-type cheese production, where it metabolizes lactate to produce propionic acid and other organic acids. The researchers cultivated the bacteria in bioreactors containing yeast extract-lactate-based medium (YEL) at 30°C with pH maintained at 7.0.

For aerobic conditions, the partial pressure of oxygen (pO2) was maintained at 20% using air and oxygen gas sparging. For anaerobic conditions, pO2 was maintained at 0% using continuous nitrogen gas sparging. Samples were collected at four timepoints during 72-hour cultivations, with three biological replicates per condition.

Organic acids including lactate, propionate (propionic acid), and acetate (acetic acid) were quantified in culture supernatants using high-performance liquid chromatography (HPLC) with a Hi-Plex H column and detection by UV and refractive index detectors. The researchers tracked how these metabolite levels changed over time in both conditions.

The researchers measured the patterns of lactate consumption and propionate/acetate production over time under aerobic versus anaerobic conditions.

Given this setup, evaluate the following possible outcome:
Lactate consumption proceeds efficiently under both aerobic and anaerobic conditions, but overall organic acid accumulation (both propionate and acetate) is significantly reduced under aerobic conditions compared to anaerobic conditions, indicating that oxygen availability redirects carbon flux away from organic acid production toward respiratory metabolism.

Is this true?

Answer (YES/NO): YES